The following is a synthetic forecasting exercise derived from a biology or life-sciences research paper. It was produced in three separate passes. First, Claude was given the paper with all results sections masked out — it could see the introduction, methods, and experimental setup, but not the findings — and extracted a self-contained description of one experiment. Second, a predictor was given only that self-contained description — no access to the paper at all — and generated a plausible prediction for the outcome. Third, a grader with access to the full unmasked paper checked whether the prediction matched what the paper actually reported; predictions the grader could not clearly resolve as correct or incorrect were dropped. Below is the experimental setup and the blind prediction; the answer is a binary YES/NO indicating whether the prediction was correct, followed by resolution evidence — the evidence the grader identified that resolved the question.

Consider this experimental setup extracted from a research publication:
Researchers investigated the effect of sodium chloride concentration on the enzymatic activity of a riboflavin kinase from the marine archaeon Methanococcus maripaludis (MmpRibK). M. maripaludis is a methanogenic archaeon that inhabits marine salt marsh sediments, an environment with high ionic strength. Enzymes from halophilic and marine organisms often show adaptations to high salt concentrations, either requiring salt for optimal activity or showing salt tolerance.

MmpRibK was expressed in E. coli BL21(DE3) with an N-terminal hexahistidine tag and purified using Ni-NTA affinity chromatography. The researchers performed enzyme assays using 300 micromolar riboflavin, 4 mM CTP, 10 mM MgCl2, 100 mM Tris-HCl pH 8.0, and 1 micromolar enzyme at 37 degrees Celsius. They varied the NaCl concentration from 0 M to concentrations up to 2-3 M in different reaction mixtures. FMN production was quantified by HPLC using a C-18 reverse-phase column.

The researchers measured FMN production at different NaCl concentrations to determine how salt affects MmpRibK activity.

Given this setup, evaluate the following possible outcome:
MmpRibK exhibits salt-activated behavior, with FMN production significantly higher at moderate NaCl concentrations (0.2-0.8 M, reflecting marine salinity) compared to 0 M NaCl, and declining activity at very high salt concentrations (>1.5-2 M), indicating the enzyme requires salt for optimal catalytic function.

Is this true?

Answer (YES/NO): NO